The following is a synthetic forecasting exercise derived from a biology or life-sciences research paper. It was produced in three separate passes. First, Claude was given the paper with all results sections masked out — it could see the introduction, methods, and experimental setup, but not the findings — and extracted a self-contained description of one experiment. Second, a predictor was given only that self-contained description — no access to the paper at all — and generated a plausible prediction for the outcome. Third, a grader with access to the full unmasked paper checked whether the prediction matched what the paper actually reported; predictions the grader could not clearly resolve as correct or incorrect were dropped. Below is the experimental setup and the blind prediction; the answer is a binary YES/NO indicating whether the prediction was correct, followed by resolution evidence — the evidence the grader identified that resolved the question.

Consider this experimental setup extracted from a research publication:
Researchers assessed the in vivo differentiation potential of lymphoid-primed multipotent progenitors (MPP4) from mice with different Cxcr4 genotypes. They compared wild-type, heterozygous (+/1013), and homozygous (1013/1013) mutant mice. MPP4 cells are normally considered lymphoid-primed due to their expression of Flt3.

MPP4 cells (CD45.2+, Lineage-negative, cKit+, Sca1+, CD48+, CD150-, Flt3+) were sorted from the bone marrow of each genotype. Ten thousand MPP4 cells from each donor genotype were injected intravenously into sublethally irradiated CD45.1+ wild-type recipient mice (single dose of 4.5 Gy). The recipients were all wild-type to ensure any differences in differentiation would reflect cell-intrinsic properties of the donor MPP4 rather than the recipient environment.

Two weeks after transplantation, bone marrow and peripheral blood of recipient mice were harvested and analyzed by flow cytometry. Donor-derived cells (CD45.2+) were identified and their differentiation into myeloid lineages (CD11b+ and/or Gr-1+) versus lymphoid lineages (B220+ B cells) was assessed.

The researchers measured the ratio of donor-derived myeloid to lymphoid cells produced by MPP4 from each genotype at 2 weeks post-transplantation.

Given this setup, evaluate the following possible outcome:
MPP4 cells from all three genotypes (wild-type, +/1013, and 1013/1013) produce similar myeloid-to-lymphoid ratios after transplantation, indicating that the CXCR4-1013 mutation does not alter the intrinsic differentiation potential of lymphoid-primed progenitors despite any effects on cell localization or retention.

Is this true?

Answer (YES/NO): NO